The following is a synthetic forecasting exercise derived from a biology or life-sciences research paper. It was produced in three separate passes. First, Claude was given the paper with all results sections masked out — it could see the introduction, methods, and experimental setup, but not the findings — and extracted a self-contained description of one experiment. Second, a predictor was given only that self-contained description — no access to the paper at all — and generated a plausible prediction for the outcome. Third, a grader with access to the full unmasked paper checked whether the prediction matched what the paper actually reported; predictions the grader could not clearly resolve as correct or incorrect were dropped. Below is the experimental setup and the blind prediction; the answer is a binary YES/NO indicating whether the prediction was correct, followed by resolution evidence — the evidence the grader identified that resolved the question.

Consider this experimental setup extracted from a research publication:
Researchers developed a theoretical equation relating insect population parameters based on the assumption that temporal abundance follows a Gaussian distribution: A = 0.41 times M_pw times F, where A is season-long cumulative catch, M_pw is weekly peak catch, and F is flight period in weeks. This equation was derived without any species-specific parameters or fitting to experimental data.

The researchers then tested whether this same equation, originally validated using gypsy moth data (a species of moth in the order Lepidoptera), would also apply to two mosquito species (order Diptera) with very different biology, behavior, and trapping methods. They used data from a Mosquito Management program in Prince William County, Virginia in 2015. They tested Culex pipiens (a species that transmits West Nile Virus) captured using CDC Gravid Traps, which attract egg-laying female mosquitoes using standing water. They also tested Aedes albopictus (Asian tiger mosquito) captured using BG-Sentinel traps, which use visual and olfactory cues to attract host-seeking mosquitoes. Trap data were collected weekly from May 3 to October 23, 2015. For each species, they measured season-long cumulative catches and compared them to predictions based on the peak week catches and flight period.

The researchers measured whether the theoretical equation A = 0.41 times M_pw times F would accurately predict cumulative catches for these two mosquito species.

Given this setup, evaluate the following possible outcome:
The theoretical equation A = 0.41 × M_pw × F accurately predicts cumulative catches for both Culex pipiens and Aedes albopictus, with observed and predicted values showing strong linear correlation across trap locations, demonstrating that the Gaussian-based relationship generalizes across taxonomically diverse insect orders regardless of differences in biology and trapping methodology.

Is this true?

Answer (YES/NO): YES